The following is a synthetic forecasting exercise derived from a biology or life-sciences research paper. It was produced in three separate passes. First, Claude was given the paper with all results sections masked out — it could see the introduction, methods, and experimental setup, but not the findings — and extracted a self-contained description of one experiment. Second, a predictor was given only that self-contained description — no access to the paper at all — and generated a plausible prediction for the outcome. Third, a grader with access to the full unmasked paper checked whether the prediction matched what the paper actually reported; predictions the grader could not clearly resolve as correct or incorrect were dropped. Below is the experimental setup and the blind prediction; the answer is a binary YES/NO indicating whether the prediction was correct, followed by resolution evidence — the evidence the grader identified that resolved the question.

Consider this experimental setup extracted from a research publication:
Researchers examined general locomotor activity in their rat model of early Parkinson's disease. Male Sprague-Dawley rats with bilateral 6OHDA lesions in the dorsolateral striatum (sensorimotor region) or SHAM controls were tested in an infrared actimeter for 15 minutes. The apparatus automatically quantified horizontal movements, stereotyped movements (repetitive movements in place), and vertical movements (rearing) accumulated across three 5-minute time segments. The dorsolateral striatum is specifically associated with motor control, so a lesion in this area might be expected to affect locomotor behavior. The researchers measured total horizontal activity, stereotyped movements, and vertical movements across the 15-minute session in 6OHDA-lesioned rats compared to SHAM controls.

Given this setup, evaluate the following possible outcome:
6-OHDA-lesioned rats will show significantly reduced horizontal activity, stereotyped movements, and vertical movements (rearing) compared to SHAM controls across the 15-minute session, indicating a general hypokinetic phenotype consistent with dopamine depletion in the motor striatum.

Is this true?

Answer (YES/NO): NO